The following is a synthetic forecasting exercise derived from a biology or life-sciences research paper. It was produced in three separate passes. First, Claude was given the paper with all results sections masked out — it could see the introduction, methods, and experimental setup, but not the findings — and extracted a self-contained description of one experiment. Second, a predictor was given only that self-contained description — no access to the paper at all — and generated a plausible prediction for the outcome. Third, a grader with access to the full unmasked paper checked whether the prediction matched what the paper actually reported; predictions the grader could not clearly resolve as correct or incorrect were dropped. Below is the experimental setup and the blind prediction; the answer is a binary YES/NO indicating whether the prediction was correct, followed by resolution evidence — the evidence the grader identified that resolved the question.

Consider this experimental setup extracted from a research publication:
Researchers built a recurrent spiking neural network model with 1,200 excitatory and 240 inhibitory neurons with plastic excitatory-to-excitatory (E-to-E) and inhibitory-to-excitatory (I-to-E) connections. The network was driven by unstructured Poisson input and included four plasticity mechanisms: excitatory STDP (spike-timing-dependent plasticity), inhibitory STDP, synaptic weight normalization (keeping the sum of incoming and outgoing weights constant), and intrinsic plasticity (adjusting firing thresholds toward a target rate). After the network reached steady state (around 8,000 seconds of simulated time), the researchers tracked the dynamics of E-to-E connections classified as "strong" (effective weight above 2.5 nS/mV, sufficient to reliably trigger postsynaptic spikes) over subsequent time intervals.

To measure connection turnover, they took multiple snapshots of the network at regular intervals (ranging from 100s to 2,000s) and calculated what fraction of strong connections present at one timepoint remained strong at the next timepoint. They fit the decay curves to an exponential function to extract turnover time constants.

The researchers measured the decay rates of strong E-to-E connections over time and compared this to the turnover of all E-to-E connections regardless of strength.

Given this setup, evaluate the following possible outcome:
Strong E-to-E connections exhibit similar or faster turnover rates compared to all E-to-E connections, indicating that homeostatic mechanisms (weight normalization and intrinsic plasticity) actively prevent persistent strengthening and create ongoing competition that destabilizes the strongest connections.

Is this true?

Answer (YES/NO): NO